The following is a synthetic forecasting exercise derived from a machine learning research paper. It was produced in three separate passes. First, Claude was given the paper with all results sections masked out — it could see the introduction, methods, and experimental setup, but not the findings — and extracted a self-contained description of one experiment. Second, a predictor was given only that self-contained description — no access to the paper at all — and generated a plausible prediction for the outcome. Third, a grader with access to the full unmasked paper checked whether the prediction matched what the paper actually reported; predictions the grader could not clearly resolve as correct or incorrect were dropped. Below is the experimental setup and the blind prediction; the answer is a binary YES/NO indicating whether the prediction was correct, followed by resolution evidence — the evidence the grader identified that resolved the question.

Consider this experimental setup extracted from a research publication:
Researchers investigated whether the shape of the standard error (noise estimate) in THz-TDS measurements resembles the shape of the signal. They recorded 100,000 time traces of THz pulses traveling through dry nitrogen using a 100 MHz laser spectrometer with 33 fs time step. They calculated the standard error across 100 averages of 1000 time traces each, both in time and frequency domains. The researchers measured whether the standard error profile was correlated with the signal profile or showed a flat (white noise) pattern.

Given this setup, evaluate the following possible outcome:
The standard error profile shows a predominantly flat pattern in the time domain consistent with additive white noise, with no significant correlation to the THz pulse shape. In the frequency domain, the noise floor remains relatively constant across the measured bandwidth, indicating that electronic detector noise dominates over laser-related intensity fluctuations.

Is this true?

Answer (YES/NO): NO